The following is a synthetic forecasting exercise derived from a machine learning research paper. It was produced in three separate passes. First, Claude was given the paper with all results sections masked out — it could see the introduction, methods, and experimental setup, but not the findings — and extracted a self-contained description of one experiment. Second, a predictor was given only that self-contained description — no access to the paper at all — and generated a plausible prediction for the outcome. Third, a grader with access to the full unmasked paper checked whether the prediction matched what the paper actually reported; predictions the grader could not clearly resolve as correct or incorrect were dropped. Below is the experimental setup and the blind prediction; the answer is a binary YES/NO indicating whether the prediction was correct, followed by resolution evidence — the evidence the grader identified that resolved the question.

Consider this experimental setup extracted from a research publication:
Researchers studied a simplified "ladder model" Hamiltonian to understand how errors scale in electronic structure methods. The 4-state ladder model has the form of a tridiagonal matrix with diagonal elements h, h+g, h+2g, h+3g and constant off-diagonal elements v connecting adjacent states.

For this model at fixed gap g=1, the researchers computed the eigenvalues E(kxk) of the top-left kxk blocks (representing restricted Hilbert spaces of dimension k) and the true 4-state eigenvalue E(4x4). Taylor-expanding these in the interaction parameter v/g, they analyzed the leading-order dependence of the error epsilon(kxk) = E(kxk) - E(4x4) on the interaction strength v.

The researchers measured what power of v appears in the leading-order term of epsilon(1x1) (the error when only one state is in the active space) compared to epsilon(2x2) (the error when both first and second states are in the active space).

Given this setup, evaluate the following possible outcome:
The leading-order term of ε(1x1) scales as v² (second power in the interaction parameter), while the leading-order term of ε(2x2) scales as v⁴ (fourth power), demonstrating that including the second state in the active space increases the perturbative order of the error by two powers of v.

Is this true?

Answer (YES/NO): YES